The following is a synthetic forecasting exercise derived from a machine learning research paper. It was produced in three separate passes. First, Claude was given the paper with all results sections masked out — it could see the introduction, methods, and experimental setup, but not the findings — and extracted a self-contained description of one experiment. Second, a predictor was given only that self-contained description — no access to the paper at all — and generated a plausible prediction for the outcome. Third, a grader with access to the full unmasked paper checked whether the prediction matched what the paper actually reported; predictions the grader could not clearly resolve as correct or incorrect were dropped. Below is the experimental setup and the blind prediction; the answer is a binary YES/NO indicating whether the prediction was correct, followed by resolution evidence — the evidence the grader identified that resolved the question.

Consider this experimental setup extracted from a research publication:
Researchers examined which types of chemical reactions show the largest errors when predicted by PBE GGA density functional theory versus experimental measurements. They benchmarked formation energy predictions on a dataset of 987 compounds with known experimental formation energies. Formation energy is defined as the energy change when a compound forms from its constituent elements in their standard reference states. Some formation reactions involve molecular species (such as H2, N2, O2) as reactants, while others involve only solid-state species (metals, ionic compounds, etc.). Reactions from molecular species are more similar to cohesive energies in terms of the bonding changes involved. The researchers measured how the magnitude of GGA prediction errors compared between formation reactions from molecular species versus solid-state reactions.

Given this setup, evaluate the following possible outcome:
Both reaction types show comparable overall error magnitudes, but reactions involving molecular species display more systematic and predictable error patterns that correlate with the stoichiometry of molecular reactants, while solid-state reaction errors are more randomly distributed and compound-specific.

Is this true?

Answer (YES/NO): NO